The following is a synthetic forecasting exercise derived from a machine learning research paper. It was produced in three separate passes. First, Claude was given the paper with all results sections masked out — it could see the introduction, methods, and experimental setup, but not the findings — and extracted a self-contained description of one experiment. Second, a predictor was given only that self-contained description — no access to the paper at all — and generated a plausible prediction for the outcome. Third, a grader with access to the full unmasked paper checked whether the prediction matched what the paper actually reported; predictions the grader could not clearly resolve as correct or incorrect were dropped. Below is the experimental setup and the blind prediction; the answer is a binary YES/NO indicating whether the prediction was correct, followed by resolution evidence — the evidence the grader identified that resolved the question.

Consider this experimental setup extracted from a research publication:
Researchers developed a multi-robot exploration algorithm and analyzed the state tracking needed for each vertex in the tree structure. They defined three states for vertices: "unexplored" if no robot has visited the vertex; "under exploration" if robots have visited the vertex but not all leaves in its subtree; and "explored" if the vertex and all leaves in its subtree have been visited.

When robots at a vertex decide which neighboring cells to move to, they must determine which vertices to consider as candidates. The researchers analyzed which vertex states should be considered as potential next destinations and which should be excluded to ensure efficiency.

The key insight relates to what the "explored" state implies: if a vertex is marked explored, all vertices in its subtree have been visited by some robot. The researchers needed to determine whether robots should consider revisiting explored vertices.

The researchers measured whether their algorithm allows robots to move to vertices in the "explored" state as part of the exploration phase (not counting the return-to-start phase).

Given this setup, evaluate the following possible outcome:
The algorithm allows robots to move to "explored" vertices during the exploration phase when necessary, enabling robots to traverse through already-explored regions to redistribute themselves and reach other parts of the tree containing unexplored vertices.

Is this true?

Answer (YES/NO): NO